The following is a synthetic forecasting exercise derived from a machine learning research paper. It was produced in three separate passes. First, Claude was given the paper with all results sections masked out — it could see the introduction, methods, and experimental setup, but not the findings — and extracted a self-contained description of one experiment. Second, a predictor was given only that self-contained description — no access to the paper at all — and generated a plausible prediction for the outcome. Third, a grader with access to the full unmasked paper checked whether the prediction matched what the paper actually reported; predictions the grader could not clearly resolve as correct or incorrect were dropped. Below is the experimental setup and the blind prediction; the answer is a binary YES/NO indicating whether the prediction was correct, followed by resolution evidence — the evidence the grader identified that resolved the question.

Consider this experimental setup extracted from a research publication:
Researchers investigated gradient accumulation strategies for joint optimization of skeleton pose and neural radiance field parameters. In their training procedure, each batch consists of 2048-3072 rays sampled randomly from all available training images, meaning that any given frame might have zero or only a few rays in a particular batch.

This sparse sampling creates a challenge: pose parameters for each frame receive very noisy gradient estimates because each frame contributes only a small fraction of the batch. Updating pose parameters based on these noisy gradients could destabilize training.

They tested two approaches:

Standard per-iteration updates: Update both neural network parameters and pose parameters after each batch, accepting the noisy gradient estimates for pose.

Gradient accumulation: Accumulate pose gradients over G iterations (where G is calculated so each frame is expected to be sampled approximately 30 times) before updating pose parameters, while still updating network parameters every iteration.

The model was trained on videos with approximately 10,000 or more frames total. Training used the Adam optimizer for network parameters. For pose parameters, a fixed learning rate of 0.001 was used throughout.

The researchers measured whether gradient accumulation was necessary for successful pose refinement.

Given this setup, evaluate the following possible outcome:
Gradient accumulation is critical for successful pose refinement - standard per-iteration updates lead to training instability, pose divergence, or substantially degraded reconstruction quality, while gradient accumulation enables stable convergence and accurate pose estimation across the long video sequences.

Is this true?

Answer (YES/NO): YES